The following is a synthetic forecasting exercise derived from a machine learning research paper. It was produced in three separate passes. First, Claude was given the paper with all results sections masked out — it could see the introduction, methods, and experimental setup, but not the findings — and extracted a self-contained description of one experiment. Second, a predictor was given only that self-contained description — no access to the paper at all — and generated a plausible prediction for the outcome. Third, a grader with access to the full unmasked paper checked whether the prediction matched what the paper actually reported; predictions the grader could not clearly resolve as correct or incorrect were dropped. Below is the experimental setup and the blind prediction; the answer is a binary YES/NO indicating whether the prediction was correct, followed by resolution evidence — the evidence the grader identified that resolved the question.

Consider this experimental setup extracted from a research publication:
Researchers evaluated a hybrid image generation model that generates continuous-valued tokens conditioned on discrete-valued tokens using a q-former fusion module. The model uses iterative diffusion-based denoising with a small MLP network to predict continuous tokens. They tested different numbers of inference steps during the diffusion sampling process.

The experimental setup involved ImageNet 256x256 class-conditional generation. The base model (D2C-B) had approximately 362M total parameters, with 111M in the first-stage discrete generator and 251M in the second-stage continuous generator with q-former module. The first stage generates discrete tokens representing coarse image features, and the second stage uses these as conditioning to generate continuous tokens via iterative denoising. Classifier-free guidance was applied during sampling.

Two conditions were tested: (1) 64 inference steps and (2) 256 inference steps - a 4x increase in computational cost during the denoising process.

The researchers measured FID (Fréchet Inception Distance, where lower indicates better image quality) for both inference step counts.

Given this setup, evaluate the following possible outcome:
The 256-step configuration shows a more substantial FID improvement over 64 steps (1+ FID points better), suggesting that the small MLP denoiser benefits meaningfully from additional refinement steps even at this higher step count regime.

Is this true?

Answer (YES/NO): NO